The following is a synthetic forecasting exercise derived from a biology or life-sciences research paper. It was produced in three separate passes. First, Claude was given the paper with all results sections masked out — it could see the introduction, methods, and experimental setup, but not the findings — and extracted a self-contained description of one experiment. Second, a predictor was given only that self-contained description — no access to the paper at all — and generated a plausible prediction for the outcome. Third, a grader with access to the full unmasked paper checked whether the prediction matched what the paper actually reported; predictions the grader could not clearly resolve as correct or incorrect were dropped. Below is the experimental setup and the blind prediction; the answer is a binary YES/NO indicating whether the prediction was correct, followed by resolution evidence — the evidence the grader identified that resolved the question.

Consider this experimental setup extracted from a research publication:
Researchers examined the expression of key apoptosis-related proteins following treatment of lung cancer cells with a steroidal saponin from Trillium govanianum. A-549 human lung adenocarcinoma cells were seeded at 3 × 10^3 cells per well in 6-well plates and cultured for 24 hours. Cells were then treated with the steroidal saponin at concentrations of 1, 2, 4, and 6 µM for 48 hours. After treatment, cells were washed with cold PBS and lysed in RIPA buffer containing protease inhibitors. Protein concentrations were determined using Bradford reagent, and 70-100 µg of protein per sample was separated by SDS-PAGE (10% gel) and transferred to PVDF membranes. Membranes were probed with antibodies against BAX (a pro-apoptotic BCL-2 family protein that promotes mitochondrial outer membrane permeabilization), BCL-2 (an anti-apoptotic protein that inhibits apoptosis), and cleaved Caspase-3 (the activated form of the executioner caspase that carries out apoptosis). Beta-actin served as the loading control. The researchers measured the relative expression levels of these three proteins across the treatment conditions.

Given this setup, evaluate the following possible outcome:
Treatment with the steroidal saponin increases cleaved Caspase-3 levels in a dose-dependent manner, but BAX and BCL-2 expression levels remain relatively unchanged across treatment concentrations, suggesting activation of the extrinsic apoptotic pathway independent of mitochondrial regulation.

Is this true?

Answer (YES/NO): NO